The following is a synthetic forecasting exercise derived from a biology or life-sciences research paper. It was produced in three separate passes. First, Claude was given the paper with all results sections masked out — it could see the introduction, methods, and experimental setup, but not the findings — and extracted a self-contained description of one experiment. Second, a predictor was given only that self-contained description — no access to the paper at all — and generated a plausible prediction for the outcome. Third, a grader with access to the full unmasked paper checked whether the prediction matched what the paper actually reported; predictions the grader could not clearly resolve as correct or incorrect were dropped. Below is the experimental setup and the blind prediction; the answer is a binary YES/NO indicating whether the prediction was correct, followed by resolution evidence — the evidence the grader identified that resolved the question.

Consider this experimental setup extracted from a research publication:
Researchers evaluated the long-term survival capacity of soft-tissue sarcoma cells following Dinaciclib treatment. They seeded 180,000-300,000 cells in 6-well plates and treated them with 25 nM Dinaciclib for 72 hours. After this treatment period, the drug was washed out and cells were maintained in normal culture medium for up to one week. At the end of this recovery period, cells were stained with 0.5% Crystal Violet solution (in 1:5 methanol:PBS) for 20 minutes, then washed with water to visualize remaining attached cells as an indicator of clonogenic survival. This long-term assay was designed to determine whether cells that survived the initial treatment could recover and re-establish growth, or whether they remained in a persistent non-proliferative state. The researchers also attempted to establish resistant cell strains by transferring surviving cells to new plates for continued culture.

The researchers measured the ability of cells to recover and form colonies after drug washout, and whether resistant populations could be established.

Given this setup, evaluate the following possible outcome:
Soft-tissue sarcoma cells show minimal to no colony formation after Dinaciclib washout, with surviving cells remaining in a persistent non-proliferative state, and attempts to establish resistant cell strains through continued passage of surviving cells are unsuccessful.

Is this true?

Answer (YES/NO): NO